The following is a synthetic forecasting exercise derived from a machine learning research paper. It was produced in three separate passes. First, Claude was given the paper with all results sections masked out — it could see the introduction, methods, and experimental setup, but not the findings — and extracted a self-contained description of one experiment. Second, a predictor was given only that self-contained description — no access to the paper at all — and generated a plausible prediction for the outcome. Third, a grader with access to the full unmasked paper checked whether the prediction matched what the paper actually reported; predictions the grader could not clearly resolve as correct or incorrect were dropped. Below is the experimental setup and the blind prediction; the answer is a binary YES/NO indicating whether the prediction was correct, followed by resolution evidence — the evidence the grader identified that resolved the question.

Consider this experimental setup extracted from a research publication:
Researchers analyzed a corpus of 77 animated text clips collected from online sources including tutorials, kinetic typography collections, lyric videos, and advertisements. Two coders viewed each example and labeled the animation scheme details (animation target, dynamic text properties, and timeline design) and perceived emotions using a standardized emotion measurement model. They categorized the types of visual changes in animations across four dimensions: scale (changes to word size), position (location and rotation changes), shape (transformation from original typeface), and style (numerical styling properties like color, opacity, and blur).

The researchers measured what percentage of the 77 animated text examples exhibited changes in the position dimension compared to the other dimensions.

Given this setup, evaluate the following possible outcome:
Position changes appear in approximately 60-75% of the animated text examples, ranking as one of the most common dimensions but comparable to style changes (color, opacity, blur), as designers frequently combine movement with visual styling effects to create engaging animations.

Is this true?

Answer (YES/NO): NO